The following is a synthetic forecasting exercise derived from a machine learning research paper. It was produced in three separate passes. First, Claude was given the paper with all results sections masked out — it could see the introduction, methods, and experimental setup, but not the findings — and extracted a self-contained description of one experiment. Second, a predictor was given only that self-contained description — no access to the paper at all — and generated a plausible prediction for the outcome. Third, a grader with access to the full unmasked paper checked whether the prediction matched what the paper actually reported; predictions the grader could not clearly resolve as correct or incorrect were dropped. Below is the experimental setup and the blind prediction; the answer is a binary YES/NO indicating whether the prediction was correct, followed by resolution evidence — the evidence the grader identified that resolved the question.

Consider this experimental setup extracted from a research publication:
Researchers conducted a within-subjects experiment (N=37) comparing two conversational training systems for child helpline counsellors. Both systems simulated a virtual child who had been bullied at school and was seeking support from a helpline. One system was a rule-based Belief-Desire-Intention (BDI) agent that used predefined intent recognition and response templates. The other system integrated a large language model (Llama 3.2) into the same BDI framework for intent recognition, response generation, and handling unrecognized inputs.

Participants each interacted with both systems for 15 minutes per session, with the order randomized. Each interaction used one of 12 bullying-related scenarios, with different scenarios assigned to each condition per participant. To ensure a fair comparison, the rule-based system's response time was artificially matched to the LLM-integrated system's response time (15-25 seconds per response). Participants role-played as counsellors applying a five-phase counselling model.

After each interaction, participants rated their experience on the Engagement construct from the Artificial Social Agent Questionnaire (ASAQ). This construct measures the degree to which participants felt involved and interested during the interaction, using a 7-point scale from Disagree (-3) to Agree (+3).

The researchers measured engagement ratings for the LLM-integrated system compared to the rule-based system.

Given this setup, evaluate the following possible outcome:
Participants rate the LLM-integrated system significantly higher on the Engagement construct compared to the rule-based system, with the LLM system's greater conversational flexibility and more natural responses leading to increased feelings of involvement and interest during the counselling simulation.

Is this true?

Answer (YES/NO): NO